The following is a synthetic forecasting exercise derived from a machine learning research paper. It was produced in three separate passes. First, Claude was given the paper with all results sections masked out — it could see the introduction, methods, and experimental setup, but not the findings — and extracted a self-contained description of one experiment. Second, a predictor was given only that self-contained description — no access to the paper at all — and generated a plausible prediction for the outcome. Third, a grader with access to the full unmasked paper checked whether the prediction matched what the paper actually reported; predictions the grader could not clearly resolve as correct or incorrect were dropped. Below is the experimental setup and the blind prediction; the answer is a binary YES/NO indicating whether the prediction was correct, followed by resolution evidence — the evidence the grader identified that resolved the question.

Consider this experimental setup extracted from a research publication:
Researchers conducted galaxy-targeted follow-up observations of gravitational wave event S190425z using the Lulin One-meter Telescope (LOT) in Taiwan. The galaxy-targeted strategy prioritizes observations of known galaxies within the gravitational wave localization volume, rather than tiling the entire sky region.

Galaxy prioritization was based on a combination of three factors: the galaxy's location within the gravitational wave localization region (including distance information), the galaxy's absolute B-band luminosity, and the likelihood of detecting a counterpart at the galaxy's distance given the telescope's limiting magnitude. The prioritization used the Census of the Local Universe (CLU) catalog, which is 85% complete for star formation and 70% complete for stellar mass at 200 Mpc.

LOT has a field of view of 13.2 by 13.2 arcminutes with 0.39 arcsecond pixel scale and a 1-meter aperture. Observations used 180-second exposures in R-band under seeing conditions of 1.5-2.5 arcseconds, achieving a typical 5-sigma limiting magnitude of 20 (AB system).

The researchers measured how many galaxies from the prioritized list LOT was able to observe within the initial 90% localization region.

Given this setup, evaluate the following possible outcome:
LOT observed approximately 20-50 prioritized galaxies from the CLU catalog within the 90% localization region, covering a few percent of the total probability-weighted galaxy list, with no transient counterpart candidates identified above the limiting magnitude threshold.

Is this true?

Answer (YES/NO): NO